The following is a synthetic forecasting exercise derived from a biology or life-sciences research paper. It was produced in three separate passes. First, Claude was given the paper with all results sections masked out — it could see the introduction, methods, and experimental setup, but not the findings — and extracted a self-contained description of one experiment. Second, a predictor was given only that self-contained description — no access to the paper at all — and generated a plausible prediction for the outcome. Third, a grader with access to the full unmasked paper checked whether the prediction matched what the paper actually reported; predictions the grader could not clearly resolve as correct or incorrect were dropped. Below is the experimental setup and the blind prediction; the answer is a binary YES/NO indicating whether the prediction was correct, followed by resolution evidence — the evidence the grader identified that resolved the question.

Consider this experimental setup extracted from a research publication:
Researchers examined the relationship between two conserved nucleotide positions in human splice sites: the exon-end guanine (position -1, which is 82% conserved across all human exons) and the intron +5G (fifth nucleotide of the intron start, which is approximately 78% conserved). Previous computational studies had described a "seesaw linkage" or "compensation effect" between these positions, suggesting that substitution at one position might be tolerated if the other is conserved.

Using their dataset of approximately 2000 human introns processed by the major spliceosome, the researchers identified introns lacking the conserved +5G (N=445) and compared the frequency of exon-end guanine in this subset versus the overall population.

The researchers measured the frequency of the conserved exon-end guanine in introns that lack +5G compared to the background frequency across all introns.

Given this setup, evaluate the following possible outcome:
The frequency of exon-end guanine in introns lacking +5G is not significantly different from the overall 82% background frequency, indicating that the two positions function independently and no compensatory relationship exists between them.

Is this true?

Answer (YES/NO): NO